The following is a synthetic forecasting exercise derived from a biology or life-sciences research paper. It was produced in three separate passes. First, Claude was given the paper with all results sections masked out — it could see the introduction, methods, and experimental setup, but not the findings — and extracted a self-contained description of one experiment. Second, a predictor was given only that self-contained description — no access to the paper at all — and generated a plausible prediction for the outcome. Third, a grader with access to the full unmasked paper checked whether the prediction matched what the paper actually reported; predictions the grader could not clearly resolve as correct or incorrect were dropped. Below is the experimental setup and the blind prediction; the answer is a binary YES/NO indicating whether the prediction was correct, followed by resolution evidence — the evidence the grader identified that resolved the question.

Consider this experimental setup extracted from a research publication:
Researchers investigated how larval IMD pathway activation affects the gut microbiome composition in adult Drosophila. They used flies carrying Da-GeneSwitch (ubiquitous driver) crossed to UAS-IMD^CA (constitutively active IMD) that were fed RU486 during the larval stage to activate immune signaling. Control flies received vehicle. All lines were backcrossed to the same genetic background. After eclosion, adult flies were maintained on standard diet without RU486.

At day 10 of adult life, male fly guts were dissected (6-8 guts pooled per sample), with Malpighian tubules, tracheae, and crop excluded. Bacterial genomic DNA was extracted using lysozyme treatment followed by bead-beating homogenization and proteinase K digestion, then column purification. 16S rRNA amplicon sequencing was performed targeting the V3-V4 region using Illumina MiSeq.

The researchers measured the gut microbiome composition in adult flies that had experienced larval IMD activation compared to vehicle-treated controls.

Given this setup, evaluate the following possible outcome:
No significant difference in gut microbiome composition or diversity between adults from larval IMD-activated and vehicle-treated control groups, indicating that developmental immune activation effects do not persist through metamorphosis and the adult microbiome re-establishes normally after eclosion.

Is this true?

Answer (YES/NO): NO